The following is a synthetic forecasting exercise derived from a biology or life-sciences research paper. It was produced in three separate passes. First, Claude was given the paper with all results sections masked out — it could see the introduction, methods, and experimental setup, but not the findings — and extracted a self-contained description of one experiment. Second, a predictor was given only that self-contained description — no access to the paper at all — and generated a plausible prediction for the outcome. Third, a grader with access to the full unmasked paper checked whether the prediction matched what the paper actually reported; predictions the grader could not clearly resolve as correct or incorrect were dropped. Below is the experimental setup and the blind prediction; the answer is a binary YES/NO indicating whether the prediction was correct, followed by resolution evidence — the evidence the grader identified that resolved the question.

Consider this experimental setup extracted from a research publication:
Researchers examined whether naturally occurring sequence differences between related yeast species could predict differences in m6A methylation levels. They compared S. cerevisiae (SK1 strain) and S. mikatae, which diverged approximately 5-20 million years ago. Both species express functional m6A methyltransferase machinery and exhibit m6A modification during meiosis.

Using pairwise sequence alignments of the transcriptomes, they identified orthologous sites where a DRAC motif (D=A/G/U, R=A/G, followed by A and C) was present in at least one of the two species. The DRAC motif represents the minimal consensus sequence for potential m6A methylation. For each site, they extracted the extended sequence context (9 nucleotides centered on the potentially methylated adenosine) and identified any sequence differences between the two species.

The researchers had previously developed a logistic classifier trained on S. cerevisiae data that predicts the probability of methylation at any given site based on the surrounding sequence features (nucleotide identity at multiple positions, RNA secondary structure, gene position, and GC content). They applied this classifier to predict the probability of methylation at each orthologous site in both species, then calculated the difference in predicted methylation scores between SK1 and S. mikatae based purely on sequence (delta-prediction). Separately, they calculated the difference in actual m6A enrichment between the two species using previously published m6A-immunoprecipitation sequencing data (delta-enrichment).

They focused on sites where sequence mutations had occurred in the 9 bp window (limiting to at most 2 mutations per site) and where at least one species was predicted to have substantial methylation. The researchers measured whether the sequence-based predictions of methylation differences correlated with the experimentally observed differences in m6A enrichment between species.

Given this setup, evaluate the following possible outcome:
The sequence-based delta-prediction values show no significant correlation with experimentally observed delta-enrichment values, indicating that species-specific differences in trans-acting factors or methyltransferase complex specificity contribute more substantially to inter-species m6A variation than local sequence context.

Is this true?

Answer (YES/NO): NO